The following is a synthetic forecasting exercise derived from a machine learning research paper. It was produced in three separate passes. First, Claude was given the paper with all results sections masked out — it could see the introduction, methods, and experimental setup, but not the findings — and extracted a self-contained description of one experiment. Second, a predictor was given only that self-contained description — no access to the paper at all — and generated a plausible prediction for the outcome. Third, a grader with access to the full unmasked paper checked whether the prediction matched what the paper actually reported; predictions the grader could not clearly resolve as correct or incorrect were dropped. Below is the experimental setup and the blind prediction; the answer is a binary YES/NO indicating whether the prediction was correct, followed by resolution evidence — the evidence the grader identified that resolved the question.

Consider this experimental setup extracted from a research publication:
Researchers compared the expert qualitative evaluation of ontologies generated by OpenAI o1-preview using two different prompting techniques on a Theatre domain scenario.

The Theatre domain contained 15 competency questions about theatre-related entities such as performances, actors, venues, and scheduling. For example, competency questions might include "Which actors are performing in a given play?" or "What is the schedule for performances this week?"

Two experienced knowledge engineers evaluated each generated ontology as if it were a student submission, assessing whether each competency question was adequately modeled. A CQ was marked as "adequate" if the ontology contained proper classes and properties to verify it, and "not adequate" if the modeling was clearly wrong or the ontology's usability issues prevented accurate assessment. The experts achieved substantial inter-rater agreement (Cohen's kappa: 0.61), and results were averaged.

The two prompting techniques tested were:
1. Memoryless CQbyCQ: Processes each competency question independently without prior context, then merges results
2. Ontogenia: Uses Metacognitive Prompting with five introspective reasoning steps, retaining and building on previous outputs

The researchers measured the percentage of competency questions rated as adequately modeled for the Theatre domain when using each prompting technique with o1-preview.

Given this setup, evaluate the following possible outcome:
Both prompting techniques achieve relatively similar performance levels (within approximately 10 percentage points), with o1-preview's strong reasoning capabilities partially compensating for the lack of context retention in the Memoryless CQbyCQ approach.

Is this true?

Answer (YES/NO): NO